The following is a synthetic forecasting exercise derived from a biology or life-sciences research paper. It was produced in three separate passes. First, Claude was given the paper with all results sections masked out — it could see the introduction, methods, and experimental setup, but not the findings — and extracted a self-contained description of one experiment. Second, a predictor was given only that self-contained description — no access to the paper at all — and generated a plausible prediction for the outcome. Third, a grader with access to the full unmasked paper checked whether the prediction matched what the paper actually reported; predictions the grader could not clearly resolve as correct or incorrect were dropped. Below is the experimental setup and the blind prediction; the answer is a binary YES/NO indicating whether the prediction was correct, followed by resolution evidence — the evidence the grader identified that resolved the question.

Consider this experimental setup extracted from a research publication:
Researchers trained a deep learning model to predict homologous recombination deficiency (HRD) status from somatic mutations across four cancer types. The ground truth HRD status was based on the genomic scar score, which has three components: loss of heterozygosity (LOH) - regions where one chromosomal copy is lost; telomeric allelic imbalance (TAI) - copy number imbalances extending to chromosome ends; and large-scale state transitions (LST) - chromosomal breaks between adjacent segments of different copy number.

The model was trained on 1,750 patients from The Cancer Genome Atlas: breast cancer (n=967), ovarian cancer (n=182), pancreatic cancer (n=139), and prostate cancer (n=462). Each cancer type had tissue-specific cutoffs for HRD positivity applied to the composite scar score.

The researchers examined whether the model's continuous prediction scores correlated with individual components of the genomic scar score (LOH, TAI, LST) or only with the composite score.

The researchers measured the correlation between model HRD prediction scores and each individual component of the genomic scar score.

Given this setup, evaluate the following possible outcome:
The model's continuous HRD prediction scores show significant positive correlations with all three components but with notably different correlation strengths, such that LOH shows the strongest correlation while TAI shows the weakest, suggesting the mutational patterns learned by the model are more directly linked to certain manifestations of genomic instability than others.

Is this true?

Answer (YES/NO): NO